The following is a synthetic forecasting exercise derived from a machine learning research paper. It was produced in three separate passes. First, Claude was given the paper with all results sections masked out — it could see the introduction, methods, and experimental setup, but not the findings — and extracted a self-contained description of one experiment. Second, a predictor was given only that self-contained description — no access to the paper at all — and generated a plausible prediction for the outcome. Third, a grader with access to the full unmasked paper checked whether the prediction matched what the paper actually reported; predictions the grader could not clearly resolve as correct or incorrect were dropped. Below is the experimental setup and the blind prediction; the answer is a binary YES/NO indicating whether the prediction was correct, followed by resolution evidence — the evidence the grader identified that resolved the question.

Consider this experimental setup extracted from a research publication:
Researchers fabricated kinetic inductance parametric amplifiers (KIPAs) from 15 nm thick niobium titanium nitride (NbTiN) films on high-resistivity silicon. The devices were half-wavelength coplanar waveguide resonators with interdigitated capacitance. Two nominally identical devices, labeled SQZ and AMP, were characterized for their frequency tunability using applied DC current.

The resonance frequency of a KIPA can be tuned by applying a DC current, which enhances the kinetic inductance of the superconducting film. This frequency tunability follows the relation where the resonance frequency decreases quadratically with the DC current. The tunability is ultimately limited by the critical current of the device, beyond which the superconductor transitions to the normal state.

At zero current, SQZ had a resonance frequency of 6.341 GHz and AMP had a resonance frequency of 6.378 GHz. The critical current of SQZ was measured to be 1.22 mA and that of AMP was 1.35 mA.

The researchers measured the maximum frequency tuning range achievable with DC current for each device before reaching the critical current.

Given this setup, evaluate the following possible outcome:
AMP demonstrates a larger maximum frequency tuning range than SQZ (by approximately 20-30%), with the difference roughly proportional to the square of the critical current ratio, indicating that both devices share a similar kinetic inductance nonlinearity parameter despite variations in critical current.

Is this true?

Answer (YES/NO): NO